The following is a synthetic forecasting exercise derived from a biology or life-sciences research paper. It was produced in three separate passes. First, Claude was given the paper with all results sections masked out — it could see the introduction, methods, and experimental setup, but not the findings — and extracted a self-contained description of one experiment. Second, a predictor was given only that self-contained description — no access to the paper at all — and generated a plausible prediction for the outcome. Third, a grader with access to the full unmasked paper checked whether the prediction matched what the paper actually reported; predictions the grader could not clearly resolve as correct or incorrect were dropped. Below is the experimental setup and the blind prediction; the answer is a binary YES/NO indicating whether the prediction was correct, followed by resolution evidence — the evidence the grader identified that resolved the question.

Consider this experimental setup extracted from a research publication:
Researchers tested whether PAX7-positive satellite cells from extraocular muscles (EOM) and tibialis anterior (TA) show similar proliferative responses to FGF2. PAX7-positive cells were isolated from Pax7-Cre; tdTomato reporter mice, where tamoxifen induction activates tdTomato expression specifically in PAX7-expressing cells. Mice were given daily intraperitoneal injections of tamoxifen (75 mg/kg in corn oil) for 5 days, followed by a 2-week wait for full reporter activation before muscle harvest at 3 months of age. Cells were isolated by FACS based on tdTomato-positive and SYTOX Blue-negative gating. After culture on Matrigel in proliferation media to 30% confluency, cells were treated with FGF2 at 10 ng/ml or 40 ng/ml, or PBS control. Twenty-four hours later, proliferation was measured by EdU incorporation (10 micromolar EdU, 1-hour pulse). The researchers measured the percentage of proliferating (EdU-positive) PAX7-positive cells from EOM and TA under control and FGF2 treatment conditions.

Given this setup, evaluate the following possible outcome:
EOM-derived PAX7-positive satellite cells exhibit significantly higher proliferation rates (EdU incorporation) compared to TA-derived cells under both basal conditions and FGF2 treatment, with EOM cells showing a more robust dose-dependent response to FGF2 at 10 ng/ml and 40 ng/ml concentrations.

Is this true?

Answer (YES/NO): NO